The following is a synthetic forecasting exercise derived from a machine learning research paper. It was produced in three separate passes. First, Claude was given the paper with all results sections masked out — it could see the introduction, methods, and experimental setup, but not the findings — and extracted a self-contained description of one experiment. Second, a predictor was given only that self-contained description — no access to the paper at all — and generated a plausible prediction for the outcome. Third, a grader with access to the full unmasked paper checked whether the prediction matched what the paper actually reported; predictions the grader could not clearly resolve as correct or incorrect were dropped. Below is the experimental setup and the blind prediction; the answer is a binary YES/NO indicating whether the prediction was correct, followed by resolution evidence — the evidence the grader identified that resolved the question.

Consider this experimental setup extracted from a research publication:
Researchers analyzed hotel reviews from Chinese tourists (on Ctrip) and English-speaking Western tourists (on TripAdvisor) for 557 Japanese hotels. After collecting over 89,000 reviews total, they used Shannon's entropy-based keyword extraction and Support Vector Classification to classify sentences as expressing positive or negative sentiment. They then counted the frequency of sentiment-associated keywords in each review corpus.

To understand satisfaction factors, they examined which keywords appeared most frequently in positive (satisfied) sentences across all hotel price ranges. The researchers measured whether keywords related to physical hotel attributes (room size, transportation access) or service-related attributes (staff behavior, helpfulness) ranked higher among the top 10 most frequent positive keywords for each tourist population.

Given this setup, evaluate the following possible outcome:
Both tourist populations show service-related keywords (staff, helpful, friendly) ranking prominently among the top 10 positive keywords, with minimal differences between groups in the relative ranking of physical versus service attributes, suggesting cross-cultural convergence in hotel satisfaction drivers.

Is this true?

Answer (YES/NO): NO